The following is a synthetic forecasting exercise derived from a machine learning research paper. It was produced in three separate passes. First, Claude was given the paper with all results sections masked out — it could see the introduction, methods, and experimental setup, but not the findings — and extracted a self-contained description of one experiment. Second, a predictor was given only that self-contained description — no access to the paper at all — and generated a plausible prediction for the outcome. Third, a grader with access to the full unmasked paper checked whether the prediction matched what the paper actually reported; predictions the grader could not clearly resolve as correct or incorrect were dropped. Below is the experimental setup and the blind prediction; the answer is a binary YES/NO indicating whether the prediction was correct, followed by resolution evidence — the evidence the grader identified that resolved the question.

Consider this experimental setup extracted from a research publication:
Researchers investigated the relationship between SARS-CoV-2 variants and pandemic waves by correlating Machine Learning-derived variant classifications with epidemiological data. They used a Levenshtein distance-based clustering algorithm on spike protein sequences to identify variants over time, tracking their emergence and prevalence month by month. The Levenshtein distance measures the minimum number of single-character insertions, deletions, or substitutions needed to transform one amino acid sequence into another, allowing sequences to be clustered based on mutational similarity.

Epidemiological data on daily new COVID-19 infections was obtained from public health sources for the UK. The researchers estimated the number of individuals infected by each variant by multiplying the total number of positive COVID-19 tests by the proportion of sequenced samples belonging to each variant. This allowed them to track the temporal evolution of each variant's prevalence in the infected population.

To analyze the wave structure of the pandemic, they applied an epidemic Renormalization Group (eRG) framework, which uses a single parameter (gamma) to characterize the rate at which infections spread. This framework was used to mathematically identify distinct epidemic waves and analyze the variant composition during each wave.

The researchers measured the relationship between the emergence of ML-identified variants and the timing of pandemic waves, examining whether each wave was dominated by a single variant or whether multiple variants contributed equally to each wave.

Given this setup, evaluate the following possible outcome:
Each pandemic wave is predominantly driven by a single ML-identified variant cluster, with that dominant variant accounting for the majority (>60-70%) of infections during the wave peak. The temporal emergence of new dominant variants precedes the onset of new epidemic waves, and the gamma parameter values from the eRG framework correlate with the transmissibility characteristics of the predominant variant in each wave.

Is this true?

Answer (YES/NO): YES